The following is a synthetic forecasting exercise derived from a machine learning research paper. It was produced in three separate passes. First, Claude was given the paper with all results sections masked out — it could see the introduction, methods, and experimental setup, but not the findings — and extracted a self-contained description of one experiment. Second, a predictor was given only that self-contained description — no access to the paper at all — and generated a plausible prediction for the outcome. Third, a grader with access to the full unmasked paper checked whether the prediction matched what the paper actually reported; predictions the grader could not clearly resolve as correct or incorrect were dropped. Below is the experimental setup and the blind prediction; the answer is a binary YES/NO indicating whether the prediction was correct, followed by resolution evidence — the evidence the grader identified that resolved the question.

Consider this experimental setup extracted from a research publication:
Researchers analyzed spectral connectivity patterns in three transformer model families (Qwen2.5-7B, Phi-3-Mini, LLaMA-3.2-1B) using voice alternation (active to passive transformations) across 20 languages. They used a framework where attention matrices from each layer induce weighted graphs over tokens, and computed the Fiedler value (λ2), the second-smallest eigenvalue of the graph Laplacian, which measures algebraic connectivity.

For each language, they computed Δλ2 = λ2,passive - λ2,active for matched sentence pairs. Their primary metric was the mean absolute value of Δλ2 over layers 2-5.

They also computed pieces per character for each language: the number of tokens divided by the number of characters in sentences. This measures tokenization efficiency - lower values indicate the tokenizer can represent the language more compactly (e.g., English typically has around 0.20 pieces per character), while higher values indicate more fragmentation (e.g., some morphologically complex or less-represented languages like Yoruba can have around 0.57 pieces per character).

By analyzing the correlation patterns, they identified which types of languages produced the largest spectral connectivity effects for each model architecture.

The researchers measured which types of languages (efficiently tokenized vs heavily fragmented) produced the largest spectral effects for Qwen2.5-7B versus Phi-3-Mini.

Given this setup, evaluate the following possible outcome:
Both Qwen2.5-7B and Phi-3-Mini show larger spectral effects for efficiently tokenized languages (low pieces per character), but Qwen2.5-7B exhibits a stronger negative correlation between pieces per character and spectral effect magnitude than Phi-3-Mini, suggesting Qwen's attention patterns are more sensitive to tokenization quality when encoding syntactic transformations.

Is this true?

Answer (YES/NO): NO